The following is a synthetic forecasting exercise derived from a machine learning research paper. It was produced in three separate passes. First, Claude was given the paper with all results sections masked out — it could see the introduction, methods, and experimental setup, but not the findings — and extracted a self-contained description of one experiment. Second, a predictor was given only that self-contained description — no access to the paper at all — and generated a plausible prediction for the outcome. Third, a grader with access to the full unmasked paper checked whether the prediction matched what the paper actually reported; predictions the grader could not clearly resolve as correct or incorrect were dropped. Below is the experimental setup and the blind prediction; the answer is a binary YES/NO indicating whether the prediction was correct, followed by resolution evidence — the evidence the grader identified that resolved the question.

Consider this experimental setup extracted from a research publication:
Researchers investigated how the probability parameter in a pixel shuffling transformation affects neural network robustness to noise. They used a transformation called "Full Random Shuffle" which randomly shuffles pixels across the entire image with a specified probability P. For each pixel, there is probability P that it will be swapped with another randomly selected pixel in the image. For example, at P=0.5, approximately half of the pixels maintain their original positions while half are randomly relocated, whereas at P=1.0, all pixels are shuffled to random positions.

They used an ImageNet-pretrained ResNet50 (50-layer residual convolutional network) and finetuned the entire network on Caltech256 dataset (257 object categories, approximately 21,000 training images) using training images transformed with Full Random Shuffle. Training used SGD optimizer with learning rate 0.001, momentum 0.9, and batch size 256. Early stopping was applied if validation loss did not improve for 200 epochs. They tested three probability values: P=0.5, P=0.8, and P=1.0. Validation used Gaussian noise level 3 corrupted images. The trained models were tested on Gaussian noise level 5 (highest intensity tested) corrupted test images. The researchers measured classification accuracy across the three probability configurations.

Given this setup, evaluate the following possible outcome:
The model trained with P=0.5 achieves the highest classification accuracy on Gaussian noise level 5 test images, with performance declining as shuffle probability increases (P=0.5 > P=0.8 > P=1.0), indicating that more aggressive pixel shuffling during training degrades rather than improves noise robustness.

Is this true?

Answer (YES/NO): YES